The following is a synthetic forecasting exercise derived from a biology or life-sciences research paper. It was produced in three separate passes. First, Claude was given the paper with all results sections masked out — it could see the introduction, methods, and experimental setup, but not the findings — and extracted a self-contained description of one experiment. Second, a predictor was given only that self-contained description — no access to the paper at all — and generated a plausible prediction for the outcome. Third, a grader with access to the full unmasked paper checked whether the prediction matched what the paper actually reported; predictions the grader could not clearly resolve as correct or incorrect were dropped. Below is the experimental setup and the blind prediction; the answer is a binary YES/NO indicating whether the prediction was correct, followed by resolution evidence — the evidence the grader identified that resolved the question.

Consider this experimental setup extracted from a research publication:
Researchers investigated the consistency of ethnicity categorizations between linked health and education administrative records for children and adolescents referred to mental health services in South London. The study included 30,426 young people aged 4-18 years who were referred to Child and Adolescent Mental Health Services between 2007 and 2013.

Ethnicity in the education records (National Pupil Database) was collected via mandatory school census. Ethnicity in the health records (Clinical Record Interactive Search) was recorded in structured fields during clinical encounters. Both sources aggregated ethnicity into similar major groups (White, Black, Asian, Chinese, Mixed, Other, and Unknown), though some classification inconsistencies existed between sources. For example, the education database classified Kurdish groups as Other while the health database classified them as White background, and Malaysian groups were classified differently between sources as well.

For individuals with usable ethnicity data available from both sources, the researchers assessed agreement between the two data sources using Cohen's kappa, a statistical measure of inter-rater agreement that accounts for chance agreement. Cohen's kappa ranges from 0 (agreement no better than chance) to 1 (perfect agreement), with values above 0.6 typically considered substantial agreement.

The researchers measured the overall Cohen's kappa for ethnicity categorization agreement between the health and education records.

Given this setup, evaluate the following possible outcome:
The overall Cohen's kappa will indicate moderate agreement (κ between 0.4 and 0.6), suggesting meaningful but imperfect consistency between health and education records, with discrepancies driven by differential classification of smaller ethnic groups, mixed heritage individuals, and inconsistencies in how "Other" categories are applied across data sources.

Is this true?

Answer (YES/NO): NO